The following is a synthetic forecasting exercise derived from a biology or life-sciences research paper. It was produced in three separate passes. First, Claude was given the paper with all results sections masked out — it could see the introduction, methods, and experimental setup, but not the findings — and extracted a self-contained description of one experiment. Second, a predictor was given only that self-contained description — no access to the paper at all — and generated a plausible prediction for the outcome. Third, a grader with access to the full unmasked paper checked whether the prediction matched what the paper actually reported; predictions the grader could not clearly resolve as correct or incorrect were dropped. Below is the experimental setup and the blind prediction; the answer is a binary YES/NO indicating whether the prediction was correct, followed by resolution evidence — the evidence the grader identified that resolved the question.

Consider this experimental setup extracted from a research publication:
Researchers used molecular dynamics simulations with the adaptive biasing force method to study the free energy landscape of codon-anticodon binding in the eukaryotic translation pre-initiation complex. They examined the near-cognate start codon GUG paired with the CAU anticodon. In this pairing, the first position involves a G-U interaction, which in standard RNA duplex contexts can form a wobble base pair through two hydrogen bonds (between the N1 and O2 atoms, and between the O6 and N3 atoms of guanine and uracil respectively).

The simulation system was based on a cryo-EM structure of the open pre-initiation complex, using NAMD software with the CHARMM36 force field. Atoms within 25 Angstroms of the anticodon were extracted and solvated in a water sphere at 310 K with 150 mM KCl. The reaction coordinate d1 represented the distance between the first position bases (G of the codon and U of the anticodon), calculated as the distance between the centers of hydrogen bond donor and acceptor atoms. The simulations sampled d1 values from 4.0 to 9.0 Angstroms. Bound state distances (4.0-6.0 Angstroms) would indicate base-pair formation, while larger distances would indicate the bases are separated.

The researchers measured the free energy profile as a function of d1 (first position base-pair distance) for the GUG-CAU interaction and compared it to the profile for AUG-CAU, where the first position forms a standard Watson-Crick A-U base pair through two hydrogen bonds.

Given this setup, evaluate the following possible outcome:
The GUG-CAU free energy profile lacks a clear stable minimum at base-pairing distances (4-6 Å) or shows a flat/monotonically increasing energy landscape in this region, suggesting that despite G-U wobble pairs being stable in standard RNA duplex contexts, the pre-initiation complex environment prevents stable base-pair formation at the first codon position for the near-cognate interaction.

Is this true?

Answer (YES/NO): NO